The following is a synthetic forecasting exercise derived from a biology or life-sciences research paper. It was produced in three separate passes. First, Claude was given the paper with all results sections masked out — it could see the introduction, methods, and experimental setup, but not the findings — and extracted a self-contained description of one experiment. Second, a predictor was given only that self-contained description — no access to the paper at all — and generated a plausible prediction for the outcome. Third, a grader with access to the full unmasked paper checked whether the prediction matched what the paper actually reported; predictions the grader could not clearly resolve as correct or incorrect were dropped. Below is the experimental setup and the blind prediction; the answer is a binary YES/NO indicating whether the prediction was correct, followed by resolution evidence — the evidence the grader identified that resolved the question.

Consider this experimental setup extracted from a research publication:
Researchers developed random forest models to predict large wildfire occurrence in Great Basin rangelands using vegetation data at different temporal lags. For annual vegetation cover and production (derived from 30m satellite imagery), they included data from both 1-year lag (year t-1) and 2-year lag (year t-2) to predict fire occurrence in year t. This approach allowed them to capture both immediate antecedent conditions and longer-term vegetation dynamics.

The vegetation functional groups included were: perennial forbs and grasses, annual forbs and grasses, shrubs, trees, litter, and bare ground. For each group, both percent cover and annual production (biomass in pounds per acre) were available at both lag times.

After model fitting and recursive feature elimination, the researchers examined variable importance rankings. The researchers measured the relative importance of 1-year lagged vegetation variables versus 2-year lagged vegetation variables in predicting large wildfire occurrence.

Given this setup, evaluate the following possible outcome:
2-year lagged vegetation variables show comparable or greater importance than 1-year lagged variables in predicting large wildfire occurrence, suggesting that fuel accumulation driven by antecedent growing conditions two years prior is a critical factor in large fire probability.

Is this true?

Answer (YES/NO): NO